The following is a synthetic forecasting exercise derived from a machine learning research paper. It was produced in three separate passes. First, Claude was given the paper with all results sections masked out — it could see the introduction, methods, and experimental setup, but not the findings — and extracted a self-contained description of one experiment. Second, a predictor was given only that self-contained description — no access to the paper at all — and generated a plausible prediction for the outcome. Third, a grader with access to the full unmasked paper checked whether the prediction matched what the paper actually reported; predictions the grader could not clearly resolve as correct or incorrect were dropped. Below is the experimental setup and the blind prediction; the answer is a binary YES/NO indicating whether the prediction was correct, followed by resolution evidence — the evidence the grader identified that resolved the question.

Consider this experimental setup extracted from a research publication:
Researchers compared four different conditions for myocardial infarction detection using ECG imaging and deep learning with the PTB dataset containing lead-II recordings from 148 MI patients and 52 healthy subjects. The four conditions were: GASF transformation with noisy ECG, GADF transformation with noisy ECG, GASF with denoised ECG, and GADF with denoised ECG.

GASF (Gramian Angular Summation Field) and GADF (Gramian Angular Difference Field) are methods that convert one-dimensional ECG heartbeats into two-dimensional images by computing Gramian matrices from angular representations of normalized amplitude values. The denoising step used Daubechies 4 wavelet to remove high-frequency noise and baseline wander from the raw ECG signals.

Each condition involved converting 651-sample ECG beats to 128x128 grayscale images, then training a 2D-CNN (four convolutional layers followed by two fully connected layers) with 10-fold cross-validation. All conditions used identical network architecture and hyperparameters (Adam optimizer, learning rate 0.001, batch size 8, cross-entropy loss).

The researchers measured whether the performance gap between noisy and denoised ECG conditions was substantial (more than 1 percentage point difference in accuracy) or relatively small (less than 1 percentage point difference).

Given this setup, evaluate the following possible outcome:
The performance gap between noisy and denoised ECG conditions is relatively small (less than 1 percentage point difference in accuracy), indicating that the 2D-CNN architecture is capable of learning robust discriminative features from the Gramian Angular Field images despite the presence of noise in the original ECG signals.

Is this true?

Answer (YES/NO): YES